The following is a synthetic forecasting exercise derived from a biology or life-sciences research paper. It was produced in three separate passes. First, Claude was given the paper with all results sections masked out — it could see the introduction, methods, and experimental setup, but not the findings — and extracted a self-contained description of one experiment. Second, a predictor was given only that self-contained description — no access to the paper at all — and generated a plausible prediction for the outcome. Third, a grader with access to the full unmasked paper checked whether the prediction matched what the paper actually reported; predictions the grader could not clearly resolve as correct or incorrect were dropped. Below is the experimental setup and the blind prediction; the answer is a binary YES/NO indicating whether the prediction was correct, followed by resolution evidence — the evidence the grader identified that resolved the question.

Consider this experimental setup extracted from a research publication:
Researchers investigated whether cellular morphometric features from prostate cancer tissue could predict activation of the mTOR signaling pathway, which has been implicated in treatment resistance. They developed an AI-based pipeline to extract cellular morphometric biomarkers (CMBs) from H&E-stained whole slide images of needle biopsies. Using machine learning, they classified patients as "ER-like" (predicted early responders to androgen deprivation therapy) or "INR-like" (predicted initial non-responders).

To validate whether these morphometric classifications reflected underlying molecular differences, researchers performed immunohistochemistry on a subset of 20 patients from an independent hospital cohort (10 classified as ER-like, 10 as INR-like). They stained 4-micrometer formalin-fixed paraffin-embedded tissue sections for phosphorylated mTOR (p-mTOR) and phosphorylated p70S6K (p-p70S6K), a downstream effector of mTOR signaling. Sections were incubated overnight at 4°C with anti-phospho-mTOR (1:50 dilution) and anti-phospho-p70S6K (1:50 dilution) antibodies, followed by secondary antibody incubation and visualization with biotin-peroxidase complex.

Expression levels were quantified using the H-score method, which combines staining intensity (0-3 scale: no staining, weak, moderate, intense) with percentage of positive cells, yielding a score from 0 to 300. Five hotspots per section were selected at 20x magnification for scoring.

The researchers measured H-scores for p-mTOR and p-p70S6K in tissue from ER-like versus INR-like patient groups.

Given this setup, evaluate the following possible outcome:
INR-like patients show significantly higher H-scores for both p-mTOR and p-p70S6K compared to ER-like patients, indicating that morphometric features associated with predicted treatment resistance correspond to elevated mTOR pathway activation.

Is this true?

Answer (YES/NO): NO